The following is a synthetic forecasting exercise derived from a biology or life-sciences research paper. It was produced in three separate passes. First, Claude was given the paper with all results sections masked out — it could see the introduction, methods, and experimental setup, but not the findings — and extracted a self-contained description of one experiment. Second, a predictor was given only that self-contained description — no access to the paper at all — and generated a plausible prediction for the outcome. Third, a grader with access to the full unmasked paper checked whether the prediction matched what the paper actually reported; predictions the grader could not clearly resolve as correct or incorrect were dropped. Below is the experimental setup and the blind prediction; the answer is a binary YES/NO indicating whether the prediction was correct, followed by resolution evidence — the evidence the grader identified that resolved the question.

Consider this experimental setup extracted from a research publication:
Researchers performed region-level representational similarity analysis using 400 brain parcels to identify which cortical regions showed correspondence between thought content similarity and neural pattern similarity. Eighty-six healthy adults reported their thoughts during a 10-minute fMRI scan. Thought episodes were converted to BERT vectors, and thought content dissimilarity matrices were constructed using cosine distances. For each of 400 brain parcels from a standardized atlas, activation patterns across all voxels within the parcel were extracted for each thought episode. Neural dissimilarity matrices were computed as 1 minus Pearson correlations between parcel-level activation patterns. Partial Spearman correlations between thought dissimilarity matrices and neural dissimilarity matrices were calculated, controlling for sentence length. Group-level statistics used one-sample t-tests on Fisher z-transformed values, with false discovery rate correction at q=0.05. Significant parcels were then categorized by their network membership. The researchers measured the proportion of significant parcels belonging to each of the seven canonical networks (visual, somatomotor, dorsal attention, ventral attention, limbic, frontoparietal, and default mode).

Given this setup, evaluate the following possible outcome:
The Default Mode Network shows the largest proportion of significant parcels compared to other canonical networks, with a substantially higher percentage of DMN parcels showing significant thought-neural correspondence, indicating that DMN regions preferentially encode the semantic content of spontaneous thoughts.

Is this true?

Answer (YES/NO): YES